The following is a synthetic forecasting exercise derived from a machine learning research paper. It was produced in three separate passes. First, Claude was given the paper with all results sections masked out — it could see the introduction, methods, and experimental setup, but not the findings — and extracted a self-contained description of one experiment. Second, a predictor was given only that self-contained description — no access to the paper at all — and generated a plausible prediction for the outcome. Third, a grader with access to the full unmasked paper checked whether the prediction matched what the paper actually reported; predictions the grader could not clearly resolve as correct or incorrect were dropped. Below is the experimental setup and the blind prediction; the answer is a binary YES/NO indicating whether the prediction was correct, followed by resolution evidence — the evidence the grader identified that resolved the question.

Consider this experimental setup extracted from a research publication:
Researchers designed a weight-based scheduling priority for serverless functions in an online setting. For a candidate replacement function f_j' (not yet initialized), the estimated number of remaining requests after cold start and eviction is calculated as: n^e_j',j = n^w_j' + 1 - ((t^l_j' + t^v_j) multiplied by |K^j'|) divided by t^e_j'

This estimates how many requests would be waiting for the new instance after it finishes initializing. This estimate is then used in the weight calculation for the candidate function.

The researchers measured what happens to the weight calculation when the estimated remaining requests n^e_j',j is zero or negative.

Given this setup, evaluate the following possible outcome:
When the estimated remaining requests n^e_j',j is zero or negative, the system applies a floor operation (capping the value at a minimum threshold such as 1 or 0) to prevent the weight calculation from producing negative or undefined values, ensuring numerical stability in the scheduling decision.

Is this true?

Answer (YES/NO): NO